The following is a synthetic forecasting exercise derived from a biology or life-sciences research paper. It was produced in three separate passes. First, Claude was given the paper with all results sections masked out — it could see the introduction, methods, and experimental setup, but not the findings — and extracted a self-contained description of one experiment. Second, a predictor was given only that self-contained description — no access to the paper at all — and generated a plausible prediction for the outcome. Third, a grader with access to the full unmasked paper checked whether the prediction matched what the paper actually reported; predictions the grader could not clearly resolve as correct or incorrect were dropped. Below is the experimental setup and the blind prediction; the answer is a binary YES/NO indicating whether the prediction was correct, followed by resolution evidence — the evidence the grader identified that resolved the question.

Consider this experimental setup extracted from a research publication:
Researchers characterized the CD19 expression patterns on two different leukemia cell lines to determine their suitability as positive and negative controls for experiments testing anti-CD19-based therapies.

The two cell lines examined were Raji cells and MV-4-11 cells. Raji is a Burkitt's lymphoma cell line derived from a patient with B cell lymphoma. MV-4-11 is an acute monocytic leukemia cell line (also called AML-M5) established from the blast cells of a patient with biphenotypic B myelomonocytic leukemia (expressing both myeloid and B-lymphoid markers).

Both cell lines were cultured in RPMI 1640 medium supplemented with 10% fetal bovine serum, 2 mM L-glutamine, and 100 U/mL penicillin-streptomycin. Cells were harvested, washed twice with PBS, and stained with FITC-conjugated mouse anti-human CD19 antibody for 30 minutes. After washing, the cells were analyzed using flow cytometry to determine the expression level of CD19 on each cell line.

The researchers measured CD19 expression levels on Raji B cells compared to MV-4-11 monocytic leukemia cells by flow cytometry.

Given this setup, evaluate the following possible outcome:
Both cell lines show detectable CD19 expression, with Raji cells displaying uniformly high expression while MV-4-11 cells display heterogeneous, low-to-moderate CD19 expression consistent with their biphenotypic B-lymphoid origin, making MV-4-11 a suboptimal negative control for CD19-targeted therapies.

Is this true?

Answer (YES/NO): NO